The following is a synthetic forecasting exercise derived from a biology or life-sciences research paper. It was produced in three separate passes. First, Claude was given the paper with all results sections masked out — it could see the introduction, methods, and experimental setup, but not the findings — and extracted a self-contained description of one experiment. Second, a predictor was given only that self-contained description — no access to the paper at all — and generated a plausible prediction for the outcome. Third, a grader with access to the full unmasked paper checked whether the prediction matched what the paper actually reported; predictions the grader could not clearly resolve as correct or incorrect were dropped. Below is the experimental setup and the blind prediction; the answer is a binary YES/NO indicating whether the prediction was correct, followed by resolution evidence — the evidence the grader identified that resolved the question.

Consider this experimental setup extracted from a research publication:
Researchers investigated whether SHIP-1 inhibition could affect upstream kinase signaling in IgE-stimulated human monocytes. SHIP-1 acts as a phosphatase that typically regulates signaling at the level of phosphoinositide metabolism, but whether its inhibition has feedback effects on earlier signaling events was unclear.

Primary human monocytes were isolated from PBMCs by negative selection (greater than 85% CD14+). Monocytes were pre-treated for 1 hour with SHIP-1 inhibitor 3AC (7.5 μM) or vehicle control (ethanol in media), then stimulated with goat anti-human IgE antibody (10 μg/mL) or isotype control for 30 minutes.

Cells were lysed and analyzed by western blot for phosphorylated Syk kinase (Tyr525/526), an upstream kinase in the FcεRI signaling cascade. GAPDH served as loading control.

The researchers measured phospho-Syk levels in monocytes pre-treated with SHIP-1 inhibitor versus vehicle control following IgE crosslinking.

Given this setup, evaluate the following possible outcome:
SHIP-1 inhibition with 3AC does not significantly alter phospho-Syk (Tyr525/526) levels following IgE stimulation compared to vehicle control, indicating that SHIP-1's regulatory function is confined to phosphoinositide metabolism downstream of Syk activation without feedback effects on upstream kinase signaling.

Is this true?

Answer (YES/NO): YES